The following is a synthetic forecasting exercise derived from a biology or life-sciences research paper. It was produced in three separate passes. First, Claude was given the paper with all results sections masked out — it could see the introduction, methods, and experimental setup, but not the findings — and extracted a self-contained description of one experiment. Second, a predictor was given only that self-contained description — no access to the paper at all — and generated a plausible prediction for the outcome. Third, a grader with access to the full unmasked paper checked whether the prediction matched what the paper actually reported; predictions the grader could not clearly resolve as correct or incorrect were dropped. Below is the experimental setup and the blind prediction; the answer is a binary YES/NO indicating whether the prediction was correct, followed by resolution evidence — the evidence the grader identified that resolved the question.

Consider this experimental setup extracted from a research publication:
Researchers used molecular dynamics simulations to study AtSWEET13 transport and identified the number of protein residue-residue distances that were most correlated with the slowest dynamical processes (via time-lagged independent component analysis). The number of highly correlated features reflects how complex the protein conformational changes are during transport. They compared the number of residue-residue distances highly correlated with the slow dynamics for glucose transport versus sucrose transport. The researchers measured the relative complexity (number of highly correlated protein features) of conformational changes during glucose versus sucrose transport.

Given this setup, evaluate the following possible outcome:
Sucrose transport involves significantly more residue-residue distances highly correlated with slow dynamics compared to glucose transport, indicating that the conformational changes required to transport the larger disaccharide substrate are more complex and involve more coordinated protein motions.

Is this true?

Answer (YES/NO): NO